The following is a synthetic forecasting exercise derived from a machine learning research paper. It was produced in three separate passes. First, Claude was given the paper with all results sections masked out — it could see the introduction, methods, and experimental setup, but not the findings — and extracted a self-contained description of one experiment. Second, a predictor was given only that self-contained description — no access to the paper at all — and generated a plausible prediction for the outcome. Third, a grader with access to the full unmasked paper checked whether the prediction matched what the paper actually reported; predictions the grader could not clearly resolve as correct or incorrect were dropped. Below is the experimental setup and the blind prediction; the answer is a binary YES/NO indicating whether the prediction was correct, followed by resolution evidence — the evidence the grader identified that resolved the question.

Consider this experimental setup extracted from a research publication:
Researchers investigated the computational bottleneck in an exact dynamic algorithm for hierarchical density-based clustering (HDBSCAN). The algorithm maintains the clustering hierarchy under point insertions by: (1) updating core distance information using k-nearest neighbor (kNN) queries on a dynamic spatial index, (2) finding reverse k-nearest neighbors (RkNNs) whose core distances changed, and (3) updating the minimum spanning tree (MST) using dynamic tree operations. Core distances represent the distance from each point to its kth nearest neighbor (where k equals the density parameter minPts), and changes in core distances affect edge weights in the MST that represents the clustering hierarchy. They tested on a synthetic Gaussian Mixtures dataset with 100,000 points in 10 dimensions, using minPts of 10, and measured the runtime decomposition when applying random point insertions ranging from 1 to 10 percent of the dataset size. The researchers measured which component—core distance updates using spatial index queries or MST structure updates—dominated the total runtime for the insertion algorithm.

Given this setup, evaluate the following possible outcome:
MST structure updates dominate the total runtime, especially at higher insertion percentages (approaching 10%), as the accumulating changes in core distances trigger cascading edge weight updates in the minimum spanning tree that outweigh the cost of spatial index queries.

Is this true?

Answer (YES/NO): YES